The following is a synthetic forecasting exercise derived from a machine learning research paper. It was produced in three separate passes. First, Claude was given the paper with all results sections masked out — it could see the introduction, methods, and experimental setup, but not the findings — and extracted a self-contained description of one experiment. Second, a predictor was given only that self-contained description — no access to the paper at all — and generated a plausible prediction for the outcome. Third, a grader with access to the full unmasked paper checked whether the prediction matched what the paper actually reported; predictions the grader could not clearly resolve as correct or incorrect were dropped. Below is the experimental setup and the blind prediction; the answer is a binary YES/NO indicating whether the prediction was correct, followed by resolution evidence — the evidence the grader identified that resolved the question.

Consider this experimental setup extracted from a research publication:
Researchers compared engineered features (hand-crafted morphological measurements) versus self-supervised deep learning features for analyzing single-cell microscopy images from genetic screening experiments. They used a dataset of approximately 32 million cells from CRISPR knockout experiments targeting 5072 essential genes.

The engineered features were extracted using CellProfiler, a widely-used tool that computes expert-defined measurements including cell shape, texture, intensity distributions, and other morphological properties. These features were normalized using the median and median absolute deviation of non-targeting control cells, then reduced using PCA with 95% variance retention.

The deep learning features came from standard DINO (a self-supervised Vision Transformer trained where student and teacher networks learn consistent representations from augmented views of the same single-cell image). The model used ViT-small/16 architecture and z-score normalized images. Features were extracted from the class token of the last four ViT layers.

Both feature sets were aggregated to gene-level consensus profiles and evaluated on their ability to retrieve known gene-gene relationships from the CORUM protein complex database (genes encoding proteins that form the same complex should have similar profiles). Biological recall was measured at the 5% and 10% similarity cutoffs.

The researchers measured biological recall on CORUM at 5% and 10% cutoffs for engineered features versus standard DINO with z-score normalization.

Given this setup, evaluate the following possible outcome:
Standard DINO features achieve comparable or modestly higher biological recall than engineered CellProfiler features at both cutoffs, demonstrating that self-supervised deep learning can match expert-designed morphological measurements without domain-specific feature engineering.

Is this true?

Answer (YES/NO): NO